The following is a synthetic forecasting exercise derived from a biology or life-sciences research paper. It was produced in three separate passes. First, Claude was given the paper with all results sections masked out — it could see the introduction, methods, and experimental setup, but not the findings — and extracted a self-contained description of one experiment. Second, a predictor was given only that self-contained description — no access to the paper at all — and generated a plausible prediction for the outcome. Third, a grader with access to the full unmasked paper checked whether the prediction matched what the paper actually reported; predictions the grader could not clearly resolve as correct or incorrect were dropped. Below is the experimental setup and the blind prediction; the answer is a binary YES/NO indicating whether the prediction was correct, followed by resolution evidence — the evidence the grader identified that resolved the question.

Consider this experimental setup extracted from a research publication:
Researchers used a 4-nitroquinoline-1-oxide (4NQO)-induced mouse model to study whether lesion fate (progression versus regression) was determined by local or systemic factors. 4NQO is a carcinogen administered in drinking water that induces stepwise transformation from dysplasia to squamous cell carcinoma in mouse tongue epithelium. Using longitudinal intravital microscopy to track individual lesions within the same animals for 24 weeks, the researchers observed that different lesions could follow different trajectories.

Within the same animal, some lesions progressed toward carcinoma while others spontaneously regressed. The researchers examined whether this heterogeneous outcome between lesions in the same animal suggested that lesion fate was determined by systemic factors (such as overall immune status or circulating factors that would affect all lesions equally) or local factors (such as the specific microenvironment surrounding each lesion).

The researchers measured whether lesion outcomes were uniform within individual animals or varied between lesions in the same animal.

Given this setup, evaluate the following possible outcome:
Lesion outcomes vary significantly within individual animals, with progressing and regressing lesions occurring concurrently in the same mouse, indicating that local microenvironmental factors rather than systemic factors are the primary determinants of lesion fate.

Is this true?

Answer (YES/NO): YES